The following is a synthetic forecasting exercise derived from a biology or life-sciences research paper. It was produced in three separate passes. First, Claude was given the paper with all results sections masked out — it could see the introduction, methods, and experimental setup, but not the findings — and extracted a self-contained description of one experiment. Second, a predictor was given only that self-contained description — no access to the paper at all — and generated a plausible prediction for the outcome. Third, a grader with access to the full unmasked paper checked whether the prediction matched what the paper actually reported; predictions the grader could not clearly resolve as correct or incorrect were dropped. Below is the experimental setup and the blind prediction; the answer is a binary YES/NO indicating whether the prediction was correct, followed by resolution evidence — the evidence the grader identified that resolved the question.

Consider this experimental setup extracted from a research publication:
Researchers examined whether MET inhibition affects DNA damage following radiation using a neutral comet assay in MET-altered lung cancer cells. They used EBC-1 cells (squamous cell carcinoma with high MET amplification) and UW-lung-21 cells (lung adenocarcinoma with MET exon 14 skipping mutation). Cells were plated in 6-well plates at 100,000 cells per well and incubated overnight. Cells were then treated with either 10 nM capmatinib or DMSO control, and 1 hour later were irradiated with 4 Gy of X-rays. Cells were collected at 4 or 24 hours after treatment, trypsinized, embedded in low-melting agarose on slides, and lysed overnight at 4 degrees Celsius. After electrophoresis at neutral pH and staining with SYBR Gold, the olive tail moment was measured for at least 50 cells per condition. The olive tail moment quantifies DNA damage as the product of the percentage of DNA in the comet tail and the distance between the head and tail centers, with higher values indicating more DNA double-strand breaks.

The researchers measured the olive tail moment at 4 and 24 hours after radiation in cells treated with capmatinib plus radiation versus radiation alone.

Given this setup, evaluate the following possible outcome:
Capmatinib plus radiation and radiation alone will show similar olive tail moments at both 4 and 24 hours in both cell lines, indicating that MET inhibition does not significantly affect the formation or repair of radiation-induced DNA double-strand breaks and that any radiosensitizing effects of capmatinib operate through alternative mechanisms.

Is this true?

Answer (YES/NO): NO